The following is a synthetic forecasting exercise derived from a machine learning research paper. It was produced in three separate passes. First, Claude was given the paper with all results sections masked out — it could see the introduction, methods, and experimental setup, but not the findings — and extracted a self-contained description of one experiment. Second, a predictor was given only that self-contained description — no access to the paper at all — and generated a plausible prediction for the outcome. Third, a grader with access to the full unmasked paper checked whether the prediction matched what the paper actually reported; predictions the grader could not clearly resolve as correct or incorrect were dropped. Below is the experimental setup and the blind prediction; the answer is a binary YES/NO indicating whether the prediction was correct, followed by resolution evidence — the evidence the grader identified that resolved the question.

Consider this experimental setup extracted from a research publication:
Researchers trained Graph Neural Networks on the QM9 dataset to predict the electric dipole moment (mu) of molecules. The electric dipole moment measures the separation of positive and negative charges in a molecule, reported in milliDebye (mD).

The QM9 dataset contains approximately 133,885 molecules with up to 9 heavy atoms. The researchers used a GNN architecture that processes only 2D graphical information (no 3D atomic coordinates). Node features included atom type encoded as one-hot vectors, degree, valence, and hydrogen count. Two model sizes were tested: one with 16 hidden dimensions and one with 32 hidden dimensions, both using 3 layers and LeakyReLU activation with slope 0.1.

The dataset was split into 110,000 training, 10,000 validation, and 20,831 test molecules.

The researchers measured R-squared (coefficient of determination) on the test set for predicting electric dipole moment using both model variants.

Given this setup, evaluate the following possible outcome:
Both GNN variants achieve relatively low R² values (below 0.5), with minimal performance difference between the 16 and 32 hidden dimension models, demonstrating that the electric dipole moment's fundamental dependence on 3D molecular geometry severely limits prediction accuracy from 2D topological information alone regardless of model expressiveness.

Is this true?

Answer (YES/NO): NO